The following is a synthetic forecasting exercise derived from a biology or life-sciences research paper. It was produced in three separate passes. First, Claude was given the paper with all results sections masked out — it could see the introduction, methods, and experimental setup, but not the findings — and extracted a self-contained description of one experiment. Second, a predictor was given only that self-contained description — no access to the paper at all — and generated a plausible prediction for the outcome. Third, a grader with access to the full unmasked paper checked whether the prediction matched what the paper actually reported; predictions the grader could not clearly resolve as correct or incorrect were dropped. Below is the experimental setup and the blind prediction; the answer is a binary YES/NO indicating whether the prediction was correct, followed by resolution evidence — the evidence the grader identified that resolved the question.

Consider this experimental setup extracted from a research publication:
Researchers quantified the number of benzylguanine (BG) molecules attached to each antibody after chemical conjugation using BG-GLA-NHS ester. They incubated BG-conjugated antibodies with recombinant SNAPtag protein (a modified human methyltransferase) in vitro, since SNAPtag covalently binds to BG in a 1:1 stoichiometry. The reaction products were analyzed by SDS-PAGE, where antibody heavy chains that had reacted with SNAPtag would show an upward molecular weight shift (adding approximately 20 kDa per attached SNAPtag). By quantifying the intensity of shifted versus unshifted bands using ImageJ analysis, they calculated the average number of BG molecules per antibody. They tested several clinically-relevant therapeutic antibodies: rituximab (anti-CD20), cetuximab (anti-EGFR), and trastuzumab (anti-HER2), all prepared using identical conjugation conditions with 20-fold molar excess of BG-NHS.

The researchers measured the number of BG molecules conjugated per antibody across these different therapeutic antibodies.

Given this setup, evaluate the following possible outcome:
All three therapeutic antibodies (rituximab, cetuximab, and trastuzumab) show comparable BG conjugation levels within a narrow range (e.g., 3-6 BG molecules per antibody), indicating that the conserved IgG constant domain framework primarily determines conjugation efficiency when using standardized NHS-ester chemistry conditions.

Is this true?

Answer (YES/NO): YES